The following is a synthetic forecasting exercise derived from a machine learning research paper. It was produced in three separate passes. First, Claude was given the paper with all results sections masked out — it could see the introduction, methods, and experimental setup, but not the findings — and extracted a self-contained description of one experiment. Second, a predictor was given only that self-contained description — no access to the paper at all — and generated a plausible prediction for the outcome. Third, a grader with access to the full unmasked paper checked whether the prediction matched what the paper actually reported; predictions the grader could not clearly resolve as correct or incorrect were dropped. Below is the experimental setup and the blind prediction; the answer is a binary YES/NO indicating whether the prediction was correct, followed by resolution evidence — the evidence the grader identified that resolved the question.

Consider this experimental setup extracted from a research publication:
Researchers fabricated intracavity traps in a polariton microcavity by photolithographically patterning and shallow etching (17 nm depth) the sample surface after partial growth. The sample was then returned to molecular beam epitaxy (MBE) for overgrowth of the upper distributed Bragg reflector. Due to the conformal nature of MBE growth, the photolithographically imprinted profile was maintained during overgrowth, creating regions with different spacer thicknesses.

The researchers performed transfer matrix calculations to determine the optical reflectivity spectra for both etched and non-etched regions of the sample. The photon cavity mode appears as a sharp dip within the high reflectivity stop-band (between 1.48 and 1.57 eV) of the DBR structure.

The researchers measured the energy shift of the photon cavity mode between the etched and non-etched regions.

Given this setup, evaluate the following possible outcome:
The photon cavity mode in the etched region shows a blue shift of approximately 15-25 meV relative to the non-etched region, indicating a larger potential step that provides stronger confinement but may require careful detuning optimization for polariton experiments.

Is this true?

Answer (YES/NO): YES